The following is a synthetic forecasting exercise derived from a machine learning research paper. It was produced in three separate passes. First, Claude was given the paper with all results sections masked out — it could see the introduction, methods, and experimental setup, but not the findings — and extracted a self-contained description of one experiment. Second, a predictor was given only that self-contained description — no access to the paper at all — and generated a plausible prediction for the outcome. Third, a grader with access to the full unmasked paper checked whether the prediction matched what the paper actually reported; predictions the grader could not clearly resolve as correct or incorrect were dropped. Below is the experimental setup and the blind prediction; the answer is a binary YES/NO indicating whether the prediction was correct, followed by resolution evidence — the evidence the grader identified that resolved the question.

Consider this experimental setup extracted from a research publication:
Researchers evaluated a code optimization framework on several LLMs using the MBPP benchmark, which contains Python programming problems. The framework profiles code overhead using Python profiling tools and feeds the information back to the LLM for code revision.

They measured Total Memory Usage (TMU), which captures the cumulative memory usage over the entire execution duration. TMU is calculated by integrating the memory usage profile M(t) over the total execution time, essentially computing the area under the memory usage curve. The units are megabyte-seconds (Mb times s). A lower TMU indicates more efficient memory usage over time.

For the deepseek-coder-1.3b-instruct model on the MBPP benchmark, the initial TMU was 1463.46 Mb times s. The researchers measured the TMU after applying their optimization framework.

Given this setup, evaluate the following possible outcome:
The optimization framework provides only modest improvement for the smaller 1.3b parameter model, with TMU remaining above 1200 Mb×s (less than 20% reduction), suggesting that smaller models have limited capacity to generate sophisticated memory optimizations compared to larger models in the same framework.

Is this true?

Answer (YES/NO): YES